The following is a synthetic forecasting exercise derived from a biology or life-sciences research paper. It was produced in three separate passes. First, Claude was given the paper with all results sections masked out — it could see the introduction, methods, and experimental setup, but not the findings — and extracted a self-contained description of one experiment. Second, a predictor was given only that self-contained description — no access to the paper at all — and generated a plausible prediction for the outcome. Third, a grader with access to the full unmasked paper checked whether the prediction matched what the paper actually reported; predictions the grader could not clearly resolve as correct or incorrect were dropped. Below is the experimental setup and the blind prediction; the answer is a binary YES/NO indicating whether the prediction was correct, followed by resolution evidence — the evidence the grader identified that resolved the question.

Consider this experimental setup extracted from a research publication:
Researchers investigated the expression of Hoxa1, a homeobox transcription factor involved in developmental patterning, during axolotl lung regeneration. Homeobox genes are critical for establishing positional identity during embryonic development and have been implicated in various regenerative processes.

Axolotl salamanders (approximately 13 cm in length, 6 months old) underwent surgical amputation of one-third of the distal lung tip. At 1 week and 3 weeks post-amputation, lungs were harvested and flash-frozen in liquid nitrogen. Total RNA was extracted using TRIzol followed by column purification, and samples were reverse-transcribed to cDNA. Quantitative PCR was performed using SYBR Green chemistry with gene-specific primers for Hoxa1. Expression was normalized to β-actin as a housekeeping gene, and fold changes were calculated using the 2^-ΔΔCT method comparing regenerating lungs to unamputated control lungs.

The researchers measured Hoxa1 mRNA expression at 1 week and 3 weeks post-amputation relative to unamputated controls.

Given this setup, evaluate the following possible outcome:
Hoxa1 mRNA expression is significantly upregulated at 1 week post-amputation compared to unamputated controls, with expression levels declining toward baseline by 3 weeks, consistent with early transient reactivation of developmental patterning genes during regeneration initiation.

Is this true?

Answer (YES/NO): NO